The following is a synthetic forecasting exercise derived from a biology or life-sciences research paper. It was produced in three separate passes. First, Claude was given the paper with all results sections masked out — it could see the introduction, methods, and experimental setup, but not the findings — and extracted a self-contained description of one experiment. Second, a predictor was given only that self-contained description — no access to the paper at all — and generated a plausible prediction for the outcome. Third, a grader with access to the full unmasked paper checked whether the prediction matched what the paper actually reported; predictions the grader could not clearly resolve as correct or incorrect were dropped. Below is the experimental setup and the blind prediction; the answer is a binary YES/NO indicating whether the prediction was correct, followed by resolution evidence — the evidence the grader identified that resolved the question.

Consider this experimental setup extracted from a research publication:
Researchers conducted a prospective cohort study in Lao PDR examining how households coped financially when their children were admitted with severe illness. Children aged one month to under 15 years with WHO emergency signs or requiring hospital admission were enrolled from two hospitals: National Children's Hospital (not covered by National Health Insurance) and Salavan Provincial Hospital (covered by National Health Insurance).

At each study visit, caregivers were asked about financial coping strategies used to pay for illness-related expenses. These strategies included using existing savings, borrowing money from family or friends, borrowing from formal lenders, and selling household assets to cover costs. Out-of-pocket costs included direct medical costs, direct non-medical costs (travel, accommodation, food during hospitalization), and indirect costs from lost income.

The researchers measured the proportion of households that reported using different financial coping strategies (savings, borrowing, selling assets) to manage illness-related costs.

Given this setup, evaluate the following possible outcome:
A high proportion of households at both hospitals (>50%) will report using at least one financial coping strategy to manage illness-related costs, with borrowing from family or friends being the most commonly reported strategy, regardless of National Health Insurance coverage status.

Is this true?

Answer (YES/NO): NO